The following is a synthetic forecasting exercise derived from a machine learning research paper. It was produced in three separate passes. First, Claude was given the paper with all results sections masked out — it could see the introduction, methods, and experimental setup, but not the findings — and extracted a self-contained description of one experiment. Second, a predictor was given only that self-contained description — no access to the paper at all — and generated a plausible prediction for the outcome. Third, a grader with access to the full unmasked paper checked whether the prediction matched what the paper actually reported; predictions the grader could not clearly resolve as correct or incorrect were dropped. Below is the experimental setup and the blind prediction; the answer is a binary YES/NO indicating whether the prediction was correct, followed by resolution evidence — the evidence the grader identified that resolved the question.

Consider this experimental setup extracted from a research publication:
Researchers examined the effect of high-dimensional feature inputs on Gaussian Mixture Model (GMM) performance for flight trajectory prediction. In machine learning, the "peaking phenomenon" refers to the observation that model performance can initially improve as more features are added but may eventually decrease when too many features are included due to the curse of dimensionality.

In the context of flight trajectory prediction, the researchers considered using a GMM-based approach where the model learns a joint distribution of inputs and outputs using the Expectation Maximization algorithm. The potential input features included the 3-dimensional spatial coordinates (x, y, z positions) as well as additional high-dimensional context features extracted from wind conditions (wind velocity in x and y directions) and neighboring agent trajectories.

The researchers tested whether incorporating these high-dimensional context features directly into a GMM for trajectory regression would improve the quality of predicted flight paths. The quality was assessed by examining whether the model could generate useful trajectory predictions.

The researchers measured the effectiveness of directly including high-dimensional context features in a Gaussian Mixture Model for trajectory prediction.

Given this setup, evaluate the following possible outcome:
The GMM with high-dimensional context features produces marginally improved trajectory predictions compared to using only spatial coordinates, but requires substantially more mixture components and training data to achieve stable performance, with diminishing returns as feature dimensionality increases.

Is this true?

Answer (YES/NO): NO